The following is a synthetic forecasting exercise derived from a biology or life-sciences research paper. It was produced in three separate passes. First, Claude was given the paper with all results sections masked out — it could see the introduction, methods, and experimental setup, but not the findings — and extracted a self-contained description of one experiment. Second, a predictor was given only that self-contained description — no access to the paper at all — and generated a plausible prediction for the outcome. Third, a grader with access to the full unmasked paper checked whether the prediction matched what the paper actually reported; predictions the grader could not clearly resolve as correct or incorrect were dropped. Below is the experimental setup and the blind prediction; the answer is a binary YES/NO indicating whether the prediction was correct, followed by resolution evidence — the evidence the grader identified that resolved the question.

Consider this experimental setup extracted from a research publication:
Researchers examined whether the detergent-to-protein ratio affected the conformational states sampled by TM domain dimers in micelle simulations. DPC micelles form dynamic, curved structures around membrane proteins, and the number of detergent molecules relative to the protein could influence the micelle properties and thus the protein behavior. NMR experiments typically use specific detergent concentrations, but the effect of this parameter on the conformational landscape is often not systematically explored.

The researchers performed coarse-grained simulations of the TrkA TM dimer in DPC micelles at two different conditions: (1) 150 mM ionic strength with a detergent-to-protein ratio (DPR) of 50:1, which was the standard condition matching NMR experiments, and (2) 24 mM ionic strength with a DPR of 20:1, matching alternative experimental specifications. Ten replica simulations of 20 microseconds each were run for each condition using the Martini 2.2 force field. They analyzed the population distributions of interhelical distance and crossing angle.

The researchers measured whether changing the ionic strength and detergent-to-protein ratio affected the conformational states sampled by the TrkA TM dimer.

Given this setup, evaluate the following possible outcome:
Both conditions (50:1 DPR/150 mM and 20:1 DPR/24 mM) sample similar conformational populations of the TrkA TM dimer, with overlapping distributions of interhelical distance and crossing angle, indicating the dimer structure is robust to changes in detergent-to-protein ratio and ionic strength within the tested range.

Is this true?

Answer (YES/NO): YES